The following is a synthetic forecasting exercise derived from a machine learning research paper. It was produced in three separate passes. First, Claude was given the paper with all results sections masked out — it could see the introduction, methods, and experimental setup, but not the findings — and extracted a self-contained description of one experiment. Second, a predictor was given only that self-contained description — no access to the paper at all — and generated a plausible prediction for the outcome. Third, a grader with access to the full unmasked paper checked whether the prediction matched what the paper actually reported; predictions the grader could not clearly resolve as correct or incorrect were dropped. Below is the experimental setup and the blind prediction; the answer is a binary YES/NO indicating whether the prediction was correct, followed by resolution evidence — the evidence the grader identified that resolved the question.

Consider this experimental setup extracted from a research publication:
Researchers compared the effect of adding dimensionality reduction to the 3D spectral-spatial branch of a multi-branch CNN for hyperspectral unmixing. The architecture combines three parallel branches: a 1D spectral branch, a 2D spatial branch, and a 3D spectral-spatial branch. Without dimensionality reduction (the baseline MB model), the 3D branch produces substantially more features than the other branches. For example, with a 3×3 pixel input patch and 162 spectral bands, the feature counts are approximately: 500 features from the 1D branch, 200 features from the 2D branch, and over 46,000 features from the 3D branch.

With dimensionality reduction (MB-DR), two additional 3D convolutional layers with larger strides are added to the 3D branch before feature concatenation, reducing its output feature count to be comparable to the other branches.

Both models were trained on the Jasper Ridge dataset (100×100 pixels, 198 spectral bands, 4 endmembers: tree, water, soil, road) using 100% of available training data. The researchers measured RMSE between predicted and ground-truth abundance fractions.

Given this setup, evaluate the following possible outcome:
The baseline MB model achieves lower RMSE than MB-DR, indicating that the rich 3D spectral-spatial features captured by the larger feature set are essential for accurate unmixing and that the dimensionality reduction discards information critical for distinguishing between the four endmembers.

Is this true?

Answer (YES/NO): NO